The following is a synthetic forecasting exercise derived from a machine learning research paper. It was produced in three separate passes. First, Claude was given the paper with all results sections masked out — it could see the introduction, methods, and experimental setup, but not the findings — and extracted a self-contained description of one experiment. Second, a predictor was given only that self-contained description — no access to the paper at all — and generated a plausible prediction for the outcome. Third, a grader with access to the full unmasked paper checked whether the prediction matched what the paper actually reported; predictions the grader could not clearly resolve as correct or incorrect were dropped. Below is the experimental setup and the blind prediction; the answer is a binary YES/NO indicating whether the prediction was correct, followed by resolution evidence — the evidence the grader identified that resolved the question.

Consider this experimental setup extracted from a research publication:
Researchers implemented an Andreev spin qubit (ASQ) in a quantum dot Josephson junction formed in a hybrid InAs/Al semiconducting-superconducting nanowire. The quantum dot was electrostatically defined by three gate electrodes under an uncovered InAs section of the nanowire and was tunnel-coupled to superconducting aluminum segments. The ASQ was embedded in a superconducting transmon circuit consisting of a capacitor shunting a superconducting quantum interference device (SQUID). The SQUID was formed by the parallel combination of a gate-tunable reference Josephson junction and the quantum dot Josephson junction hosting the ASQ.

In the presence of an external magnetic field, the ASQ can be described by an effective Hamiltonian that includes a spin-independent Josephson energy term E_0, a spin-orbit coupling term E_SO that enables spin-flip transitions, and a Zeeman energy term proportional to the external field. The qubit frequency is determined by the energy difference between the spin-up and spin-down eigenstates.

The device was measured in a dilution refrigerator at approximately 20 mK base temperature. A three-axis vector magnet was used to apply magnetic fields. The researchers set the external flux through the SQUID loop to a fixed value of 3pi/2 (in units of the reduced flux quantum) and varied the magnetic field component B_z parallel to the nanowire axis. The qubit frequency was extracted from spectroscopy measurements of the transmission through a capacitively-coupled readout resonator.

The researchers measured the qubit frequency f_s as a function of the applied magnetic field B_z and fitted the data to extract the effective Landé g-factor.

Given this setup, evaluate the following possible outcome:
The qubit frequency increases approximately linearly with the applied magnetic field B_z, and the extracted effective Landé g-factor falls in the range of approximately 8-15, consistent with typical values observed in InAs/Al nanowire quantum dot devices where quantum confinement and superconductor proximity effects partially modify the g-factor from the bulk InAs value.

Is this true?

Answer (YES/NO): YES